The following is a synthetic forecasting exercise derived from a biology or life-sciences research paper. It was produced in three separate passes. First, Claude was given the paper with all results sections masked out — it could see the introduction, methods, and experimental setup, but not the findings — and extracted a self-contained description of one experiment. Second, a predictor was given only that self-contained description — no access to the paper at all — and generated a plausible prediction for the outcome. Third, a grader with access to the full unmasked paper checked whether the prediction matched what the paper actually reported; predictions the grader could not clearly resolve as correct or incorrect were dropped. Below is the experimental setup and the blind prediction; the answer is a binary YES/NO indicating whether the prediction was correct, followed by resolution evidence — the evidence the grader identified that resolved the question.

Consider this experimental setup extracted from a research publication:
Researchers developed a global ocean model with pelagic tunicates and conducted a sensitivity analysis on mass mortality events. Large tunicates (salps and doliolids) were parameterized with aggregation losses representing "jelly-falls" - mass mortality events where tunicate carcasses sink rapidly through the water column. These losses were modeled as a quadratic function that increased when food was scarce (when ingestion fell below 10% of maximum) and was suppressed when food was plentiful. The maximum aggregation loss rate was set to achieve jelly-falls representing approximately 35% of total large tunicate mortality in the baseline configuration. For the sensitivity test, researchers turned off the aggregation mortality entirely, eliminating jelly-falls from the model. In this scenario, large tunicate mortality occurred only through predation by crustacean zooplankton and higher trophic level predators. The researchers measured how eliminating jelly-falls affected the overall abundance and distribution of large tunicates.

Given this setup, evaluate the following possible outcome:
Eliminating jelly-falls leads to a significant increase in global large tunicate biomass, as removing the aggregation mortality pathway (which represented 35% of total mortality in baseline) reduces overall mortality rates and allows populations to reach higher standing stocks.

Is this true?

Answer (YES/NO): YES